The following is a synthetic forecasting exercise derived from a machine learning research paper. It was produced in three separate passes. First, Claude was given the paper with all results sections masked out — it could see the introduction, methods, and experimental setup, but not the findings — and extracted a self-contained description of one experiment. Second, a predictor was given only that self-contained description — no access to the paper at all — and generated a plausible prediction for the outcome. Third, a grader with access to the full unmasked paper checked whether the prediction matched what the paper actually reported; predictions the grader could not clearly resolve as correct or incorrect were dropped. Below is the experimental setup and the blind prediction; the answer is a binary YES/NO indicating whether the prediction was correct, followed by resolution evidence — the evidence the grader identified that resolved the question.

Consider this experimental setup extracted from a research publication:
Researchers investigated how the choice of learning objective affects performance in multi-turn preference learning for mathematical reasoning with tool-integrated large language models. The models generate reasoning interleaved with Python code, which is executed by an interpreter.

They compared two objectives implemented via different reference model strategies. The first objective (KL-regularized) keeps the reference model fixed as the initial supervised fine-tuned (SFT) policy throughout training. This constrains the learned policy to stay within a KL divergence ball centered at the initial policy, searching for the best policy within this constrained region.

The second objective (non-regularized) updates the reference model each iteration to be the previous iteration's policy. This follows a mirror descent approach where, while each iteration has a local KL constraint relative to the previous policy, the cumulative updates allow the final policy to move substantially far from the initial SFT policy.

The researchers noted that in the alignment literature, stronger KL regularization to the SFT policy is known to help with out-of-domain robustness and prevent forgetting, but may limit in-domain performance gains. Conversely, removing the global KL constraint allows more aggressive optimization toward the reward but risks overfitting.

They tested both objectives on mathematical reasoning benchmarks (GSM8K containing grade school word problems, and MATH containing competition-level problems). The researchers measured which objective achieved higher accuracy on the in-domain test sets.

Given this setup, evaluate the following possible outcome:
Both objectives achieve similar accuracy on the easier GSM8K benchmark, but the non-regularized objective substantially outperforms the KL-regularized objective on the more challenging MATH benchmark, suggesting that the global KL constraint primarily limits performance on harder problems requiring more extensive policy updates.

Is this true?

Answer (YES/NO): NO